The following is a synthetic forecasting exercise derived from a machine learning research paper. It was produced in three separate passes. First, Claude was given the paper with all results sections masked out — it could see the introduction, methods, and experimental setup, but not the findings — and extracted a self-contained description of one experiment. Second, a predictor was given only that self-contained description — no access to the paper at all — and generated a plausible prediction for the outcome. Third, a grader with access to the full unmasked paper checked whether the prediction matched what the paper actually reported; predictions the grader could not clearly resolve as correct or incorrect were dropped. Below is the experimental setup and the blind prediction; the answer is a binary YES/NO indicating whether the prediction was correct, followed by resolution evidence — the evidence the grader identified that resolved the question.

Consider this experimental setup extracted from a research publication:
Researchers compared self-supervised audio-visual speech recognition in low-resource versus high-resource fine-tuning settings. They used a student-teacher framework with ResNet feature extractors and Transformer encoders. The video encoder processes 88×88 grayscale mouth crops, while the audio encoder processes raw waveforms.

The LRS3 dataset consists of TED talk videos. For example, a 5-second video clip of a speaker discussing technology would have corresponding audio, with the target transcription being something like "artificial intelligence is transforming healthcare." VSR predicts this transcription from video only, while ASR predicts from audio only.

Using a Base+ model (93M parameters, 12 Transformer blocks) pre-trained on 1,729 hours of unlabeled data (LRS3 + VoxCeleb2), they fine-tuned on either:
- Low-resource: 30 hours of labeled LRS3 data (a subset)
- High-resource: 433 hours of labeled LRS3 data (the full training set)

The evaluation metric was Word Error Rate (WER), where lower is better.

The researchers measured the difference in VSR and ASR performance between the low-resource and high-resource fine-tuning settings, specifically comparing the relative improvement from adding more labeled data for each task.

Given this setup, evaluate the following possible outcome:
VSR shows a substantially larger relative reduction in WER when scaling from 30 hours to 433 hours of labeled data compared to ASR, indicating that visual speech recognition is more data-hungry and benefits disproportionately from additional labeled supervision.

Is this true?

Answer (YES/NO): NO